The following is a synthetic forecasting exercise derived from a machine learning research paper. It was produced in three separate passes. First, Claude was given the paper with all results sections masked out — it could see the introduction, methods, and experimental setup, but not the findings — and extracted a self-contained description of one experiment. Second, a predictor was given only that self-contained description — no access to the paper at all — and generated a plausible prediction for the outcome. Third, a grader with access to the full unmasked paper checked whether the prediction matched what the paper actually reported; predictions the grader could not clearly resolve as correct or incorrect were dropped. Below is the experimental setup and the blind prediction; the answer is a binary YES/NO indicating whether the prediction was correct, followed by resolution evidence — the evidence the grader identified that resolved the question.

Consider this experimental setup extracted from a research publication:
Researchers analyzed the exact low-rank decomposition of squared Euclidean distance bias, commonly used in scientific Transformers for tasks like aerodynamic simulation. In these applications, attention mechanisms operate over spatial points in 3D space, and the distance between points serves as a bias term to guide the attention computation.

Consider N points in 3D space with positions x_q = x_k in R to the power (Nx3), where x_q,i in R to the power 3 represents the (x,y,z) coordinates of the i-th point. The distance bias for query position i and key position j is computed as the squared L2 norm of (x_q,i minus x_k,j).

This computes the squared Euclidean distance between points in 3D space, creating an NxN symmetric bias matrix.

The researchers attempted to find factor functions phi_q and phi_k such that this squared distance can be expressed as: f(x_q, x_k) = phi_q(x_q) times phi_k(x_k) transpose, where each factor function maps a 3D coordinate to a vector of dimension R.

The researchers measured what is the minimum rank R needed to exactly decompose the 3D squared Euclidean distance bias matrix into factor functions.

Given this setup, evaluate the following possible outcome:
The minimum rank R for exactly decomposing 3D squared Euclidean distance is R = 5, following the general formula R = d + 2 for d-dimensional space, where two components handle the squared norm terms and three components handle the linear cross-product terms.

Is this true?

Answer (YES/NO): NO